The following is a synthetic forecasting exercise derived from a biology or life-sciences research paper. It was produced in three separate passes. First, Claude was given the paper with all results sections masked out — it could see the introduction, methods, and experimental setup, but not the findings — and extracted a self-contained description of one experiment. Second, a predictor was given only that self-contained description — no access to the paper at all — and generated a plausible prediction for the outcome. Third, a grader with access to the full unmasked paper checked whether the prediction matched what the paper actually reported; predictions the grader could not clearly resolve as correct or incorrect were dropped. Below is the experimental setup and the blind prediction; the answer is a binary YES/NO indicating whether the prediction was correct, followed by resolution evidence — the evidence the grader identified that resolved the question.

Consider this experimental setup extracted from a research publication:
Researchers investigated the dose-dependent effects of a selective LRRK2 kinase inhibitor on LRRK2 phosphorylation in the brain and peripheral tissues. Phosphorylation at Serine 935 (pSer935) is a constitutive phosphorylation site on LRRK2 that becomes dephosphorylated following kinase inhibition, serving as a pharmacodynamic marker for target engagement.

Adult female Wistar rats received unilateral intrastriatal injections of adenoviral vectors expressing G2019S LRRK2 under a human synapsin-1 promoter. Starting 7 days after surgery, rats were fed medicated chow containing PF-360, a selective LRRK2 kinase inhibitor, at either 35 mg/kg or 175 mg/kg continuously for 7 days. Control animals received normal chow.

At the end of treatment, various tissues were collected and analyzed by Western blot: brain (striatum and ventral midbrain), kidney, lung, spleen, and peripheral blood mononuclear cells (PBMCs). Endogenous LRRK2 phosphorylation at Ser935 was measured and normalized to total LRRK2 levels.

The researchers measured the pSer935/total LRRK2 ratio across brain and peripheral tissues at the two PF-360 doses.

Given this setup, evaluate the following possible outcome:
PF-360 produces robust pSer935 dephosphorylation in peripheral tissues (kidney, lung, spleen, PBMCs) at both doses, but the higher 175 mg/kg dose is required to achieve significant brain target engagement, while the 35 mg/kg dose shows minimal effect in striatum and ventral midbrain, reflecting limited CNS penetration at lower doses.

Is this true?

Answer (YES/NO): NO